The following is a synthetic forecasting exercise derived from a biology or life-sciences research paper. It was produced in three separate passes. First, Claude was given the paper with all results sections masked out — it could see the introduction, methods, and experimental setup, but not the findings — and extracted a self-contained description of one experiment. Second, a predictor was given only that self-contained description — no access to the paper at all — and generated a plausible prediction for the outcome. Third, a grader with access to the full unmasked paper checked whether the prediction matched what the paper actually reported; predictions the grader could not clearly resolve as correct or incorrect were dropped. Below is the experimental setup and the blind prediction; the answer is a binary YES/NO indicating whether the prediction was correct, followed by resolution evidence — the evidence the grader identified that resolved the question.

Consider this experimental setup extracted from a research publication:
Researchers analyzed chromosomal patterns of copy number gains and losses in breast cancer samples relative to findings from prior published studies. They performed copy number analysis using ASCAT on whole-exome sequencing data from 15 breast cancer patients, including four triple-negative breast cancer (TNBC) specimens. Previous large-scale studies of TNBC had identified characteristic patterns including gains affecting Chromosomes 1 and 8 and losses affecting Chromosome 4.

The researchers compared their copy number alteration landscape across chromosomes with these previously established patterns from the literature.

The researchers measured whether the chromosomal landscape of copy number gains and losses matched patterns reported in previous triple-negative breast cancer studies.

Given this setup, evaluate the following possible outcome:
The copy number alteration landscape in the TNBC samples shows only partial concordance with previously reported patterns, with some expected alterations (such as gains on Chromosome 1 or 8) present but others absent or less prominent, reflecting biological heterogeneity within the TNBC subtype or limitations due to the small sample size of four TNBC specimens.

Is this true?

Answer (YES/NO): NO